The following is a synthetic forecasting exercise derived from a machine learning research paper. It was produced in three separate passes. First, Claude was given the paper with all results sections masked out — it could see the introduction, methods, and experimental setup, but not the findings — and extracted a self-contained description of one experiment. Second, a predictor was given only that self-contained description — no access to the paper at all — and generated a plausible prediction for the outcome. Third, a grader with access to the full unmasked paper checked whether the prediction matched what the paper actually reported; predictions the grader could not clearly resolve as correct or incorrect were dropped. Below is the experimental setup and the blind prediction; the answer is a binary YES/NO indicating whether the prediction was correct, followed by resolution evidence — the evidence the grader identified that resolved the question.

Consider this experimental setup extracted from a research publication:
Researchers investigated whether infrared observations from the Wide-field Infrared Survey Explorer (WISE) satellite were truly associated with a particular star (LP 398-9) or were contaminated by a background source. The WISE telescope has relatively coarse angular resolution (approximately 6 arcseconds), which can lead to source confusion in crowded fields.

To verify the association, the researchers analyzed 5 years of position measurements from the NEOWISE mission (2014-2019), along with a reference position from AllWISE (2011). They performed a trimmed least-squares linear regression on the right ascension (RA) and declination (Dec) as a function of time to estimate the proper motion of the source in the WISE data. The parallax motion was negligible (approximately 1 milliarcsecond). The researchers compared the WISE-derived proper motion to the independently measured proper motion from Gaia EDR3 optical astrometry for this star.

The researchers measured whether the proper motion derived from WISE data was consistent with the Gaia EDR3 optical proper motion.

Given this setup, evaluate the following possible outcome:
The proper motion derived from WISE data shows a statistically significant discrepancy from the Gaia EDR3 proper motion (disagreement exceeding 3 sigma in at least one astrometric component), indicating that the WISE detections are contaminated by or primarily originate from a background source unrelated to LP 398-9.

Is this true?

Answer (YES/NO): NO